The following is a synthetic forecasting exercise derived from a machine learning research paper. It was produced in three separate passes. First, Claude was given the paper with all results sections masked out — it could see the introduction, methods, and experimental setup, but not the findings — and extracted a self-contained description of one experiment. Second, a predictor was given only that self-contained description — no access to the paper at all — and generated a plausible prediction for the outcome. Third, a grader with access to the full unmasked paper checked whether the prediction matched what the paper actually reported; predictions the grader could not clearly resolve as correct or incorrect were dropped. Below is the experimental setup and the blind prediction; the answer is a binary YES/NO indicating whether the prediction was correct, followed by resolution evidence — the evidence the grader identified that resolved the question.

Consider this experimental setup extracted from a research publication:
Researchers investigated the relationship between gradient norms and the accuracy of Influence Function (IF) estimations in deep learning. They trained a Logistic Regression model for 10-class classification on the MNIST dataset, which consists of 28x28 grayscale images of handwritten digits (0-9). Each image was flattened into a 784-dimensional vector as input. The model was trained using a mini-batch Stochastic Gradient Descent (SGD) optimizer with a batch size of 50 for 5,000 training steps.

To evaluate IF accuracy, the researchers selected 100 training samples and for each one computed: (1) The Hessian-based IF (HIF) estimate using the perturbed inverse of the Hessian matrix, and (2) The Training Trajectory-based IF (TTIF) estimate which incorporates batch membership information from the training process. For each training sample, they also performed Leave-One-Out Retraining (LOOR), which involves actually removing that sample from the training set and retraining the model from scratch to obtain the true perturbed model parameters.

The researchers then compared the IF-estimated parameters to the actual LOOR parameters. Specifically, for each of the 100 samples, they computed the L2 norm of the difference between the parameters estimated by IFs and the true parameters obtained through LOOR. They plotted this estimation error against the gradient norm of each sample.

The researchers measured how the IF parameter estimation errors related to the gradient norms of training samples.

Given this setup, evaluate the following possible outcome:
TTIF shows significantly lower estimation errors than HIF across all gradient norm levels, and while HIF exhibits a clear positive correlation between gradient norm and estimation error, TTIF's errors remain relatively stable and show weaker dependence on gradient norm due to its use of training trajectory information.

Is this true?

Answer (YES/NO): NO